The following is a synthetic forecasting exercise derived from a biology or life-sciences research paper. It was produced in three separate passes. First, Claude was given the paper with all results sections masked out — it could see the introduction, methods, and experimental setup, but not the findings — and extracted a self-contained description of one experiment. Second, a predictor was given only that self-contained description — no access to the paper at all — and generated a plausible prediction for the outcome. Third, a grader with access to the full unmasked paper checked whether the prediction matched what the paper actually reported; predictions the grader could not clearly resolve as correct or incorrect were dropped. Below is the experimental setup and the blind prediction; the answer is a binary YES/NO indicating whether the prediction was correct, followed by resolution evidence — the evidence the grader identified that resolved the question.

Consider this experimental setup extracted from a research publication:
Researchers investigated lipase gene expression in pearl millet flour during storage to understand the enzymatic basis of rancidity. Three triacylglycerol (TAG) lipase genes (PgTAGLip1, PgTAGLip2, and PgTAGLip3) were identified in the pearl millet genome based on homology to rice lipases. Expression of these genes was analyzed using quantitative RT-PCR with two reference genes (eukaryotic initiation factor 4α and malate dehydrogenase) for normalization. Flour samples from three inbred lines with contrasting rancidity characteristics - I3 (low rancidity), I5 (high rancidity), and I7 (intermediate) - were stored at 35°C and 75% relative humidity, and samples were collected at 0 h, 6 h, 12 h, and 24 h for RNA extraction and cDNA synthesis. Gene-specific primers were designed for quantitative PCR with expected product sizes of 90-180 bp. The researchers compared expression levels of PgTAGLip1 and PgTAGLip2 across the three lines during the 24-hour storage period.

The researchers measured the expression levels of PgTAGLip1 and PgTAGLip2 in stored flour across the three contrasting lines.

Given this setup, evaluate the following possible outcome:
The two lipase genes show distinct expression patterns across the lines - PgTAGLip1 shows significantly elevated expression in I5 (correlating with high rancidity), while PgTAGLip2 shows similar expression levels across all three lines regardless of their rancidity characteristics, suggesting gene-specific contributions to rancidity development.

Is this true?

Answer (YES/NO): NO